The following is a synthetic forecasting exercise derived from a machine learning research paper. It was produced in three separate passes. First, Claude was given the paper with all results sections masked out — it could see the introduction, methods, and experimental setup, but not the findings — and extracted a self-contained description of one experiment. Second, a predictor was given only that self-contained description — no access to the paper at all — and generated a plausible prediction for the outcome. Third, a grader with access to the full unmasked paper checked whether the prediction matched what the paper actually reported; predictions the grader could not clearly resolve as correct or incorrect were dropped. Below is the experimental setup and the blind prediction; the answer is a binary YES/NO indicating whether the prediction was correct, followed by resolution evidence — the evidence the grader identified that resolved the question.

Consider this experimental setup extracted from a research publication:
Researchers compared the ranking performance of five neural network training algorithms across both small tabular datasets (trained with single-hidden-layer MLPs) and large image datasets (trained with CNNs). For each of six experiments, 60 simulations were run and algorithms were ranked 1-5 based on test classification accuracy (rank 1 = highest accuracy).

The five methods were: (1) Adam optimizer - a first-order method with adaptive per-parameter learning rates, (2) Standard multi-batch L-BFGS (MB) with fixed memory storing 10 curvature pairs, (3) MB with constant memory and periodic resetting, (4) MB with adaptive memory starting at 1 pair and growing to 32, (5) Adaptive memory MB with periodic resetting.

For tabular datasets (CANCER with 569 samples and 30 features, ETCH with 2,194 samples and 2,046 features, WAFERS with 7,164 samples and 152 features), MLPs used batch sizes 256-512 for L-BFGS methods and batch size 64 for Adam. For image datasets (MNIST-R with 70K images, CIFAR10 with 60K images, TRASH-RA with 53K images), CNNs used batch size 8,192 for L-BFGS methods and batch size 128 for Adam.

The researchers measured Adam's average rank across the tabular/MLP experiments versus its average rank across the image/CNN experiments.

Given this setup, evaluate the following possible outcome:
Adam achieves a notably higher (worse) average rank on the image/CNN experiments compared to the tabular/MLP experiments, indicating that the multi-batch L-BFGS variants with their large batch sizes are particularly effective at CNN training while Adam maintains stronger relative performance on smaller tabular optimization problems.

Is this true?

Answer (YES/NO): NO